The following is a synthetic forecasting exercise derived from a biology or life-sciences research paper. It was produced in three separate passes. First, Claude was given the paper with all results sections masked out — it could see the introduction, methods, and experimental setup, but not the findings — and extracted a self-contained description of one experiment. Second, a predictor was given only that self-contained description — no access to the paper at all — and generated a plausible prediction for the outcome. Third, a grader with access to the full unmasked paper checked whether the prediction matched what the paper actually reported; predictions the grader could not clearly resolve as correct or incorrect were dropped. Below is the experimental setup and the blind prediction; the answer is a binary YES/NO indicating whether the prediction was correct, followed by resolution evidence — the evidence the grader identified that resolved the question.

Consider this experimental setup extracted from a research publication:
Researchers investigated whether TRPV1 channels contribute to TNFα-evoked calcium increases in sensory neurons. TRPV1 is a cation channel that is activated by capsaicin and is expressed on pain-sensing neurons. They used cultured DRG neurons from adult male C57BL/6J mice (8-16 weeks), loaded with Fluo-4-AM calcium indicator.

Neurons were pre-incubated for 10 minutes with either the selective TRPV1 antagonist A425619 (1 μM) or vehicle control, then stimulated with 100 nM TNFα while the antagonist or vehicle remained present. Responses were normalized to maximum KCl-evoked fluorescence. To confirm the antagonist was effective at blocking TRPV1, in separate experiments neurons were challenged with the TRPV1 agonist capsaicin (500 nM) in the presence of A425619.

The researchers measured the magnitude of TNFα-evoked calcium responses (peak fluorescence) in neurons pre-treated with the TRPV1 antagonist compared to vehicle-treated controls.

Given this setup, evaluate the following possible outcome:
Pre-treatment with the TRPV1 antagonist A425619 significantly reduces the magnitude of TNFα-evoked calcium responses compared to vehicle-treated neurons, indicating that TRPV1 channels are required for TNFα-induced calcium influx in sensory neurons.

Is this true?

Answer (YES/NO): NO